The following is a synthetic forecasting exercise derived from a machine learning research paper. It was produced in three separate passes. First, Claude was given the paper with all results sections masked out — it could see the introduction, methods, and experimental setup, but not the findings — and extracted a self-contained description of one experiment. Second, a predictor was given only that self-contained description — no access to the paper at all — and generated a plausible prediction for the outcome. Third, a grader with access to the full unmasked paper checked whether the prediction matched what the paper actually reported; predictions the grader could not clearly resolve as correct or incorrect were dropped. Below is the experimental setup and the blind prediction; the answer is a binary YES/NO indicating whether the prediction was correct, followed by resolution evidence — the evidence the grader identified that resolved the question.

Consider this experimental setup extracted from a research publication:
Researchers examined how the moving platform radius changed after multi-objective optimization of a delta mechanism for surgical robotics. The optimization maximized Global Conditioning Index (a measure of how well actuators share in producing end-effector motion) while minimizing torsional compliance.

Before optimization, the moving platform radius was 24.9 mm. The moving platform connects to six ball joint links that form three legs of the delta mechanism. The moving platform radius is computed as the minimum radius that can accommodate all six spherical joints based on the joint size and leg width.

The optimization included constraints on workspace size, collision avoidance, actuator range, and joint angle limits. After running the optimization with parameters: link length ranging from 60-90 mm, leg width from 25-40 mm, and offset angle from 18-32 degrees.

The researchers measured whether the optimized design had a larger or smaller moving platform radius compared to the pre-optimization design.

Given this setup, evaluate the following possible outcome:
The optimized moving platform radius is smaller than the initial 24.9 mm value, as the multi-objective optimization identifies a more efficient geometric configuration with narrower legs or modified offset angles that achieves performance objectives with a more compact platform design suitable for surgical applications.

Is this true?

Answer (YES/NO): NO